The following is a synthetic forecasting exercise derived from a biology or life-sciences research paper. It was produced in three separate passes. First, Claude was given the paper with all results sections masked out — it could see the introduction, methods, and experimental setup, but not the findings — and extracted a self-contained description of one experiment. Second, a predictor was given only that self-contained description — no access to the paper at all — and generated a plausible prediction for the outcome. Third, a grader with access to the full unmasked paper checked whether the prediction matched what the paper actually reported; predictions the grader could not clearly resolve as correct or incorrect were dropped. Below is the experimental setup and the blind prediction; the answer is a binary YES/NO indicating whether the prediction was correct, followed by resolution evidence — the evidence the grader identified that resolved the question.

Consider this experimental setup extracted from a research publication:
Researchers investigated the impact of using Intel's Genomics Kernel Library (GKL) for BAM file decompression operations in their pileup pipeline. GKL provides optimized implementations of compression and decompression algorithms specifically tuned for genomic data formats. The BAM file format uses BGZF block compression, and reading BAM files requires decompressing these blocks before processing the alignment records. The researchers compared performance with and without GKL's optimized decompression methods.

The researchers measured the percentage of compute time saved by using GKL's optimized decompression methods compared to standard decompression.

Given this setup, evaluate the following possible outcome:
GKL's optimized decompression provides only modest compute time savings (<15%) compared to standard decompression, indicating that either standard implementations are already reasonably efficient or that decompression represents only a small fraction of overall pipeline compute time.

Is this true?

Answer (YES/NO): YES